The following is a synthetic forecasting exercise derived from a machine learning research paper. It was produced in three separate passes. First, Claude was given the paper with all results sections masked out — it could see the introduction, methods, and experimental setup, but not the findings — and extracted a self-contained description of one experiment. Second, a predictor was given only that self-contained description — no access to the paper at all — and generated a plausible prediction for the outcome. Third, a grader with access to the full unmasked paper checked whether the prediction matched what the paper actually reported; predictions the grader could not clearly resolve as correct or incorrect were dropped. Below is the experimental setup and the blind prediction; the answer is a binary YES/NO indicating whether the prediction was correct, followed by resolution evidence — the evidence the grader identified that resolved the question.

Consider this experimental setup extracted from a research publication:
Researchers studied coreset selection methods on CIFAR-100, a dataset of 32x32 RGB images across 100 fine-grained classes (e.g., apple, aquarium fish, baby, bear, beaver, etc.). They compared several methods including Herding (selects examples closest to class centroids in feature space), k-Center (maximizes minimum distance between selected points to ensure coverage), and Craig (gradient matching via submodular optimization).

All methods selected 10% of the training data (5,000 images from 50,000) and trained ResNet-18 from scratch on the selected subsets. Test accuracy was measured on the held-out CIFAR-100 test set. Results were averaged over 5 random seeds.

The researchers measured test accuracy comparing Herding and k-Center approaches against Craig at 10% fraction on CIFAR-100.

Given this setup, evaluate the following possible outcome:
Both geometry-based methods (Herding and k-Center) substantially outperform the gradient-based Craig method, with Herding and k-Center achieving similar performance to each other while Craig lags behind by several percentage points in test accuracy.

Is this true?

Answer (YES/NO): YES